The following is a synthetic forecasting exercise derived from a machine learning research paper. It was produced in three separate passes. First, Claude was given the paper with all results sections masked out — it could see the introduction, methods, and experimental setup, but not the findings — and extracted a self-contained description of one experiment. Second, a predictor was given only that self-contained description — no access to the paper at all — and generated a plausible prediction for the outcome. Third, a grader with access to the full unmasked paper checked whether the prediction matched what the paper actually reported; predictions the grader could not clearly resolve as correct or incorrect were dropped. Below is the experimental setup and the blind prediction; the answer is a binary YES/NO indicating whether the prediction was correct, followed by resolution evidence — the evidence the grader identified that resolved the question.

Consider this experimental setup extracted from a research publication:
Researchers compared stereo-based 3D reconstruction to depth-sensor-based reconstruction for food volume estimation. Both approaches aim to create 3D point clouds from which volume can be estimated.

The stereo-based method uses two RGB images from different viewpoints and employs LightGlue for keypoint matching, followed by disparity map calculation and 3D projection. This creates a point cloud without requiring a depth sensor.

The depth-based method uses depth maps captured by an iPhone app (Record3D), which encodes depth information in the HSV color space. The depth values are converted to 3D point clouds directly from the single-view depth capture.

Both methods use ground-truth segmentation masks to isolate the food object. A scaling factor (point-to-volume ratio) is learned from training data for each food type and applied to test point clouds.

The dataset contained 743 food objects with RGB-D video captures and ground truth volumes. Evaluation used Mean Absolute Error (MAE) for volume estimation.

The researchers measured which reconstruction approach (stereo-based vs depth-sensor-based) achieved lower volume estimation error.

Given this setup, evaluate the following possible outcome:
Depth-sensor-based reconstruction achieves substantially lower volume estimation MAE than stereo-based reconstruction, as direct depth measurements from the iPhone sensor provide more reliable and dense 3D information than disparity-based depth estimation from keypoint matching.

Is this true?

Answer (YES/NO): YES